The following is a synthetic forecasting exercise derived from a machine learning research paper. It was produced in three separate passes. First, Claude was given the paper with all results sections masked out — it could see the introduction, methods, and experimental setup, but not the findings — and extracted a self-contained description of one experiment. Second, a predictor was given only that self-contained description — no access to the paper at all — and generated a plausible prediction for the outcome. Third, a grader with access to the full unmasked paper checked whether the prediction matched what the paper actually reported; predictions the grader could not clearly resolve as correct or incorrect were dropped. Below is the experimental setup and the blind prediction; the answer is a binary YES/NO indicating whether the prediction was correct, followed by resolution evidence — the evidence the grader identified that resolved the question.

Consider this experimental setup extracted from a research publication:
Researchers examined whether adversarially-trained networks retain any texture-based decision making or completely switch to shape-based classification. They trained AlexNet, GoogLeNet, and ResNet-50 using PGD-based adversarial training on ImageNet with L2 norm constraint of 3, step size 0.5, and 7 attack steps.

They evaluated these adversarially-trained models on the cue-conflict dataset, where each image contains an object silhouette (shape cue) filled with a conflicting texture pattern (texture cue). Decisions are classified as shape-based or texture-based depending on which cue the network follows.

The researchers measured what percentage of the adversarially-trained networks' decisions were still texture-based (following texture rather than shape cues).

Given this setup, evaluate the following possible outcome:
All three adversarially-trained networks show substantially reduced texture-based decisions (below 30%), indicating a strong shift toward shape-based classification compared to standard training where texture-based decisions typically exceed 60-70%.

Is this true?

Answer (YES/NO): NO